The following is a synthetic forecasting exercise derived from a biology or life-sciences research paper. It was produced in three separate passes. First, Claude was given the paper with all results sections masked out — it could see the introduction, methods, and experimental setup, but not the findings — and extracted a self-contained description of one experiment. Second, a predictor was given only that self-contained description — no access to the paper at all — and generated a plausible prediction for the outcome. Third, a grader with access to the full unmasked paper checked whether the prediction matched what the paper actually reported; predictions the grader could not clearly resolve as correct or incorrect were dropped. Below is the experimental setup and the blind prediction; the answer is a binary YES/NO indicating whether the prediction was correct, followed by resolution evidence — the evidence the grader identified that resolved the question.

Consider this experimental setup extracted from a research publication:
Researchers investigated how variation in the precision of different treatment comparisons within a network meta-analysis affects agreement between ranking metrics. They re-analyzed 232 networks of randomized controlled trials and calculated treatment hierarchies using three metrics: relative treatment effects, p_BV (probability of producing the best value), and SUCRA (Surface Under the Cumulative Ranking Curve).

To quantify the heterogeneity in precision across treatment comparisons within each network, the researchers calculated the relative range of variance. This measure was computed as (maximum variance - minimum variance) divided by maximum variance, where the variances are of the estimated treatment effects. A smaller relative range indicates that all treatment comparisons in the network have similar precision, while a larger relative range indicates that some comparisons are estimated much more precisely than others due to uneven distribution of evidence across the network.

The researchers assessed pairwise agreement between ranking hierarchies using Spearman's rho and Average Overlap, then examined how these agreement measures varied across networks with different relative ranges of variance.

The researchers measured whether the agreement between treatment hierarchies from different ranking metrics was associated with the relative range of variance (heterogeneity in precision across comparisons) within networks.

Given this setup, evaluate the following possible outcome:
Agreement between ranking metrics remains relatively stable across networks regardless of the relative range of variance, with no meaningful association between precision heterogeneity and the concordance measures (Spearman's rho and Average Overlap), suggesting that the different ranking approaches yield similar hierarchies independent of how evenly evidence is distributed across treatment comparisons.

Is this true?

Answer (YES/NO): NO